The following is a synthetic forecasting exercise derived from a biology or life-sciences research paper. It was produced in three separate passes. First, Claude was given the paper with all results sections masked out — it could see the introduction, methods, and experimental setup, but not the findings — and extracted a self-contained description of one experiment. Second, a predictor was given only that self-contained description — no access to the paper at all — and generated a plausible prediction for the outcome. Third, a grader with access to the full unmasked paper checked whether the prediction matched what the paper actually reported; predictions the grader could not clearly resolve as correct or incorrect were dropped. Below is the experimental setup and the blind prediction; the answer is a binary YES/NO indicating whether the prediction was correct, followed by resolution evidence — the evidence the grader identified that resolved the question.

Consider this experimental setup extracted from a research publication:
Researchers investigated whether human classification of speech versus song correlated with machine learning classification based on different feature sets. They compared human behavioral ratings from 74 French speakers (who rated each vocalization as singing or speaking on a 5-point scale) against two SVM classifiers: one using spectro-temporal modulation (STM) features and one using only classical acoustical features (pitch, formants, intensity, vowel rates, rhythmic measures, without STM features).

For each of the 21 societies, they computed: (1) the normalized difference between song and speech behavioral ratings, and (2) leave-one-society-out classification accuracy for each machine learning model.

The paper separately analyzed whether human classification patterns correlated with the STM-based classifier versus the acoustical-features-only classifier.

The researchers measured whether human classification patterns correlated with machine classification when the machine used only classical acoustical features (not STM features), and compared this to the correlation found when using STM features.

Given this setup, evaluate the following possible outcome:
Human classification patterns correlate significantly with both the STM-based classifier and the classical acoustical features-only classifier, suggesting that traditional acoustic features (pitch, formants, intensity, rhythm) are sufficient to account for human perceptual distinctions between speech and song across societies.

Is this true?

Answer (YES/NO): NO